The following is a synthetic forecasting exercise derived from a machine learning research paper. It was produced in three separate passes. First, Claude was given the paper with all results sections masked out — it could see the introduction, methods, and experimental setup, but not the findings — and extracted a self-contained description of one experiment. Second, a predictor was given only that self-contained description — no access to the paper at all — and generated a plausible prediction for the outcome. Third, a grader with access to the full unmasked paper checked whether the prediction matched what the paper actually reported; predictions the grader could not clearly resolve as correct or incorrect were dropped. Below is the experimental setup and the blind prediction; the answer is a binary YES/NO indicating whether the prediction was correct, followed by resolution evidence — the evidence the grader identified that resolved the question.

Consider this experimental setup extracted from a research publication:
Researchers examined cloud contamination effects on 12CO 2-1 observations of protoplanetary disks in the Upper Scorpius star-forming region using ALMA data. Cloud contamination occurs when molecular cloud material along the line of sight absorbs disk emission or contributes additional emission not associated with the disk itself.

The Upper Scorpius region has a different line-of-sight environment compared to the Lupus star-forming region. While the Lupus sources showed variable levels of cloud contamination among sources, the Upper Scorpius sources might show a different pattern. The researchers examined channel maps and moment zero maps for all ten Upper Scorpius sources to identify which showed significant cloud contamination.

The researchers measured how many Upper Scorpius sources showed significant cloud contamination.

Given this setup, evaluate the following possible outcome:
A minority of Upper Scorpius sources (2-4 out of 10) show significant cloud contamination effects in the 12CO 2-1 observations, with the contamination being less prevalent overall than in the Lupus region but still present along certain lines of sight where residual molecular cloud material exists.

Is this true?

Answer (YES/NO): NO